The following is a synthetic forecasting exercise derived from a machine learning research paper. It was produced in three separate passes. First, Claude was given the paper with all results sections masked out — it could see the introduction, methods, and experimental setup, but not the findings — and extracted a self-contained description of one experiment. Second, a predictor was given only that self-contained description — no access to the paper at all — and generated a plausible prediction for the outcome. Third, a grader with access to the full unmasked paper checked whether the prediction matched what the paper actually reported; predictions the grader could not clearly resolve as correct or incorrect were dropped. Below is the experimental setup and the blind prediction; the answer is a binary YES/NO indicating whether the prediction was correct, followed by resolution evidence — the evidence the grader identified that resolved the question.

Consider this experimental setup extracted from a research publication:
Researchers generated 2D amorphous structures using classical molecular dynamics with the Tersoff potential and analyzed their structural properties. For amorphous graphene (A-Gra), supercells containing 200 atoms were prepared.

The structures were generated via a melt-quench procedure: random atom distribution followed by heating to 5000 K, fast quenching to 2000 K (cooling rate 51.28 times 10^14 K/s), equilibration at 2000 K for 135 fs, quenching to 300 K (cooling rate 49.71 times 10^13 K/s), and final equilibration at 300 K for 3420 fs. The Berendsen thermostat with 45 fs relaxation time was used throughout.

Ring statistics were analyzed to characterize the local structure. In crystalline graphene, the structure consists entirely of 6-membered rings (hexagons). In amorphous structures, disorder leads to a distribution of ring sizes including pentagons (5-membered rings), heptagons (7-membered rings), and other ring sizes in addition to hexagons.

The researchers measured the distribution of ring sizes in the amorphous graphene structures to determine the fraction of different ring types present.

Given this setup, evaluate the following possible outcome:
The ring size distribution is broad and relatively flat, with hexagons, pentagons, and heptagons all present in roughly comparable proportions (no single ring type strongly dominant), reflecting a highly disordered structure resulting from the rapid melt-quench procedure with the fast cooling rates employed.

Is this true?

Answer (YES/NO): NO